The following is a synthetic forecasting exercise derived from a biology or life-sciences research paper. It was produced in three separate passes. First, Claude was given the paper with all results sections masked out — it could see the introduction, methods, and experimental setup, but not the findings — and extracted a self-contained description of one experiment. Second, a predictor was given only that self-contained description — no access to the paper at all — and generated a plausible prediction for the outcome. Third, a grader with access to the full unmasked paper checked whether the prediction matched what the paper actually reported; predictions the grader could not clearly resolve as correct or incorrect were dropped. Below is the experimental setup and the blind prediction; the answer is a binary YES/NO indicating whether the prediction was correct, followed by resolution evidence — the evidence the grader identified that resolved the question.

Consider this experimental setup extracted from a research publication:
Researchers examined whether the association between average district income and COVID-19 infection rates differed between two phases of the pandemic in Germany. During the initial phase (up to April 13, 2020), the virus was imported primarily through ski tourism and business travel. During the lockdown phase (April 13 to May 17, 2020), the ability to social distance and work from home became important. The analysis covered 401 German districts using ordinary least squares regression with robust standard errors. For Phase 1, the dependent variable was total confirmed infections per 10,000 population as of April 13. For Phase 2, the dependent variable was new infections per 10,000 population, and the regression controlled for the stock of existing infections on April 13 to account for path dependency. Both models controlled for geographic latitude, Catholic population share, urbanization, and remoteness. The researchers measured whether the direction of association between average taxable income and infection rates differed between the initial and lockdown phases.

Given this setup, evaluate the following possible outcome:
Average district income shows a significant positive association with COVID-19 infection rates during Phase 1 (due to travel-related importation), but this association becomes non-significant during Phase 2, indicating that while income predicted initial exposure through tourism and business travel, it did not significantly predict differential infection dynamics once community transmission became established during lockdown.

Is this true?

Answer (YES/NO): NO